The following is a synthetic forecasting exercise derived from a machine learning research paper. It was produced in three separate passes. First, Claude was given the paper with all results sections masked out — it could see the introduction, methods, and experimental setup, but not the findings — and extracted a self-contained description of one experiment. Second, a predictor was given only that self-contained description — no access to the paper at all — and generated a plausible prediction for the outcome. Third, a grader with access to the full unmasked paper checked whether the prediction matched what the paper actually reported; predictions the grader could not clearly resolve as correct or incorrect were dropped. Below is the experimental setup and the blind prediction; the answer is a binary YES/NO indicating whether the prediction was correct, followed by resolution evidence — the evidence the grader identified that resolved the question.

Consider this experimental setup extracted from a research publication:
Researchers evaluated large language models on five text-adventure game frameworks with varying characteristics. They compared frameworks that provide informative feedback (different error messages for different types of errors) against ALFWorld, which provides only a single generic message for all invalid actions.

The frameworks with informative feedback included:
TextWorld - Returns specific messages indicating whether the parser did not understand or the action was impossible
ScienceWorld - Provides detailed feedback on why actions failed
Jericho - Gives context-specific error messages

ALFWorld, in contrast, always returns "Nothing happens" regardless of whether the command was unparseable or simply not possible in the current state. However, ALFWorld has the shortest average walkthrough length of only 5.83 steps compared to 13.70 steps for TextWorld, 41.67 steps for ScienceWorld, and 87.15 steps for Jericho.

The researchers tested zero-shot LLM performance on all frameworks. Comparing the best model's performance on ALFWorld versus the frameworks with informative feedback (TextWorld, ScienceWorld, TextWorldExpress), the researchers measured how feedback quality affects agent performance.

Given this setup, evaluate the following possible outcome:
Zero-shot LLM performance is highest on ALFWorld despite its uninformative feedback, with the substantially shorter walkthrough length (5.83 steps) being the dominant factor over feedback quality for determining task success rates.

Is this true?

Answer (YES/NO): NO